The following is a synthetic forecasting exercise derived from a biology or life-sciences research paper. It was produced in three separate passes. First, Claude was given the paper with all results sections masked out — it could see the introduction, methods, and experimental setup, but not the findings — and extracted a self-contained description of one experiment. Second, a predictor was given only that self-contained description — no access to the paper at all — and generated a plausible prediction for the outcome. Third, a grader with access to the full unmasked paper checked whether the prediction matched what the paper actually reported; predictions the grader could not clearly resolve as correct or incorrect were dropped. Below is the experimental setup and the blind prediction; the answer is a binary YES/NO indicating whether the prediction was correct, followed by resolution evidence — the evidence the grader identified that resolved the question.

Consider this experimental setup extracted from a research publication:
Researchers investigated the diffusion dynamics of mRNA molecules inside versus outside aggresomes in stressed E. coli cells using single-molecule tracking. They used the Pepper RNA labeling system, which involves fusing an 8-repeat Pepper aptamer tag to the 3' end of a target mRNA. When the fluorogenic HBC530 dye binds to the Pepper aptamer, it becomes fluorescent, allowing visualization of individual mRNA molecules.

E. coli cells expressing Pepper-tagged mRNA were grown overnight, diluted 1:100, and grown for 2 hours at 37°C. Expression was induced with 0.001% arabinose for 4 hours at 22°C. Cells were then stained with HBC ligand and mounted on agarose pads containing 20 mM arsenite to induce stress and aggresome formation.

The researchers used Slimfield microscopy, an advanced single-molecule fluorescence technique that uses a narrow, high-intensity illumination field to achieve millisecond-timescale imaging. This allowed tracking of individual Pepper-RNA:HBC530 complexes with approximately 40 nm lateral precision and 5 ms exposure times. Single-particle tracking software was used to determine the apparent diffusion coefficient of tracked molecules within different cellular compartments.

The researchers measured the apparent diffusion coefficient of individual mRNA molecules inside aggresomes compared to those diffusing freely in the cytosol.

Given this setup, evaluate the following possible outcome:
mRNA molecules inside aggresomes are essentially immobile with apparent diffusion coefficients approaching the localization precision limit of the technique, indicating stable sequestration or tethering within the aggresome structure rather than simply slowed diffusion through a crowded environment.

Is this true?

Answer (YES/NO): NO